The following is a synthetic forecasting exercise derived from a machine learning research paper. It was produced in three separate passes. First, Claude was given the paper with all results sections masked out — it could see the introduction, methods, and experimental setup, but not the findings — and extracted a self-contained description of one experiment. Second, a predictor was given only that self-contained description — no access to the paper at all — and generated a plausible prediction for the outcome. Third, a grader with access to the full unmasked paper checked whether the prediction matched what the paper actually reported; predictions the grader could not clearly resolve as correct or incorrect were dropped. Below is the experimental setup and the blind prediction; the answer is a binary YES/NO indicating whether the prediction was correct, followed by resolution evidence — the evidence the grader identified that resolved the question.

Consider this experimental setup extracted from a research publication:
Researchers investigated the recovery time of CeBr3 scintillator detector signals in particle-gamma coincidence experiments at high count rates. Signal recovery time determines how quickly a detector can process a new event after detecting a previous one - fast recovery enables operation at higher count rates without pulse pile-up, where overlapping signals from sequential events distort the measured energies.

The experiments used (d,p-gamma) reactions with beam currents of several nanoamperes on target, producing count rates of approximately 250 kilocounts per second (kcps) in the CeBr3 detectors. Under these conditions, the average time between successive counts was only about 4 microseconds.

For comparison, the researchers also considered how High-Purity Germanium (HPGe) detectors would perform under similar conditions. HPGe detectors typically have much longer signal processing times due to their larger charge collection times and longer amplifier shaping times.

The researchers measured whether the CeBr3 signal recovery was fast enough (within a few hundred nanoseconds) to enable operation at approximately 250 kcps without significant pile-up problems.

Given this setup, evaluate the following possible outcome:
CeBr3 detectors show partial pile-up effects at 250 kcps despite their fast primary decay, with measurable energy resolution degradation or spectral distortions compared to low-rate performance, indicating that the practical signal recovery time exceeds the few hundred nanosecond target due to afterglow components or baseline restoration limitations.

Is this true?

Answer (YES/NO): NO